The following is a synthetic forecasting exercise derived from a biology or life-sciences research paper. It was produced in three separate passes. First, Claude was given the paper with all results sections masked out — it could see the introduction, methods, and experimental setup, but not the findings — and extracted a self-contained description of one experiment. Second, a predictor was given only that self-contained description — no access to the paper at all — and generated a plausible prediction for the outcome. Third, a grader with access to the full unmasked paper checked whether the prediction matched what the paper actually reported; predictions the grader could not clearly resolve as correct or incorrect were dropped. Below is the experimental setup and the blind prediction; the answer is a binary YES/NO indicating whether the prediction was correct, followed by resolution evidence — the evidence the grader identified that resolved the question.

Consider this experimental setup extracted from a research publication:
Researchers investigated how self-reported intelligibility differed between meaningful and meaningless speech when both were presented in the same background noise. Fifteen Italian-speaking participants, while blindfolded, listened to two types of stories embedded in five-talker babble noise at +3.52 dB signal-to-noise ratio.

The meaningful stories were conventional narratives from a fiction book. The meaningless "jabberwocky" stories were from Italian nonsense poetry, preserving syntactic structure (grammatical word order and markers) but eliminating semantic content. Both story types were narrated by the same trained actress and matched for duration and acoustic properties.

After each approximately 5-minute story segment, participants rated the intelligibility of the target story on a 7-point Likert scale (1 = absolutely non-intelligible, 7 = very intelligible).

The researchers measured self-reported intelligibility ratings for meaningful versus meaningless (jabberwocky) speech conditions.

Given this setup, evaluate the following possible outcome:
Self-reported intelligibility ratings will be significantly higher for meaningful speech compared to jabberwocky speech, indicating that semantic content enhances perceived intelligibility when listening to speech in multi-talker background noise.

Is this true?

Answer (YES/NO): NO